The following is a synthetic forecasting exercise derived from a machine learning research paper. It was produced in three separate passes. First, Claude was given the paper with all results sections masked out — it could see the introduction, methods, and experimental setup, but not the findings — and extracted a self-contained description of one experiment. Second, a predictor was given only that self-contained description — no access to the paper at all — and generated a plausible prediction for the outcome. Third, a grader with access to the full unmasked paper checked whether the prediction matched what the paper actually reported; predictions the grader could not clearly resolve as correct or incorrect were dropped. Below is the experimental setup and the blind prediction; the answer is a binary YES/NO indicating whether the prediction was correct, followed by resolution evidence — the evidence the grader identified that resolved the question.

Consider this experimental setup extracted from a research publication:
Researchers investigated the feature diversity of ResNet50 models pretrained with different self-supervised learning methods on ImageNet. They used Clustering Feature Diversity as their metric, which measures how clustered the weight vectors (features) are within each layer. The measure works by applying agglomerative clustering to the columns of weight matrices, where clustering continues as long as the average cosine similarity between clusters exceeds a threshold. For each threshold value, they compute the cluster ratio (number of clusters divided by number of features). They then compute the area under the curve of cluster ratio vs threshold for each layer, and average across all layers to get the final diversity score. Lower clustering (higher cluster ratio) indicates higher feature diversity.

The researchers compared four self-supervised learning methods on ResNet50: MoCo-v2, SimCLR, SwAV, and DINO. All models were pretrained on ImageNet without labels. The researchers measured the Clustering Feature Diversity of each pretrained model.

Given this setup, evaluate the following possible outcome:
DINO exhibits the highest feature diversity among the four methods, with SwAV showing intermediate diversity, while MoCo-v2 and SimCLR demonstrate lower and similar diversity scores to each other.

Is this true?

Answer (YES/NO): NO